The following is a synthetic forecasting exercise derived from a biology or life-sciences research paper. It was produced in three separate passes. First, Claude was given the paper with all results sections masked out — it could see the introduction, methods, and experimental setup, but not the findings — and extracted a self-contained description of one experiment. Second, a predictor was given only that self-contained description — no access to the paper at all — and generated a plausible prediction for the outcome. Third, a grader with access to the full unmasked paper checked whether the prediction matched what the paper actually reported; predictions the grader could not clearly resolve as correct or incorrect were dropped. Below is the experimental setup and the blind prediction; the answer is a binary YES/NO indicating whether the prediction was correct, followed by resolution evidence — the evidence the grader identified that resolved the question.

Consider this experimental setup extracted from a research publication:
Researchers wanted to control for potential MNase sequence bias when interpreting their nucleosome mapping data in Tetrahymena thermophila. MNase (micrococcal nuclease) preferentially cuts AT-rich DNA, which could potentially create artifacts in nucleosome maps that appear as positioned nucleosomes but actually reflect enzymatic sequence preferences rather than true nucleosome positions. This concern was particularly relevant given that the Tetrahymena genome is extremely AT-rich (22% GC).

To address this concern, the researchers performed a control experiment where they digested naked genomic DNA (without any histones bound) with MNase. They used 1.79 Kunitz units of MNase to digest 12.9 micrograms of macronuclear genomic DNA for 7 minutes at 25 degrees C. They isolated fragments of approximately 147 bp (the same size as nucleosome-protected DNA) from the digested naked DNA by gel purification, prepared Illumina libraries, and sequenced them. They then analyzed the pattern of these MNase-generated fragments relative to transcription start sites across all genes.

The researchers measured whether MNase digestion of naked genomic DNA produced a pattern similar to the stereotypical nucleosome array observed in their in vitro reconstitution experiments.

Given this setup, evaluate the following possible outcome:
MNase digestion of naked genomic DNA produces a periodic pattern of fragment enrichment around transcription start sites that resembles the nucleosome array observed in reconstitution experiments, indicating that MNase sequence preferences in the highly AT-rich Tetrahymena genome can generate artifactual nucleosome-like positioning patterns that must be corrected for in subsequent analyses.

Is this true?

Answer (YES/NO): NO